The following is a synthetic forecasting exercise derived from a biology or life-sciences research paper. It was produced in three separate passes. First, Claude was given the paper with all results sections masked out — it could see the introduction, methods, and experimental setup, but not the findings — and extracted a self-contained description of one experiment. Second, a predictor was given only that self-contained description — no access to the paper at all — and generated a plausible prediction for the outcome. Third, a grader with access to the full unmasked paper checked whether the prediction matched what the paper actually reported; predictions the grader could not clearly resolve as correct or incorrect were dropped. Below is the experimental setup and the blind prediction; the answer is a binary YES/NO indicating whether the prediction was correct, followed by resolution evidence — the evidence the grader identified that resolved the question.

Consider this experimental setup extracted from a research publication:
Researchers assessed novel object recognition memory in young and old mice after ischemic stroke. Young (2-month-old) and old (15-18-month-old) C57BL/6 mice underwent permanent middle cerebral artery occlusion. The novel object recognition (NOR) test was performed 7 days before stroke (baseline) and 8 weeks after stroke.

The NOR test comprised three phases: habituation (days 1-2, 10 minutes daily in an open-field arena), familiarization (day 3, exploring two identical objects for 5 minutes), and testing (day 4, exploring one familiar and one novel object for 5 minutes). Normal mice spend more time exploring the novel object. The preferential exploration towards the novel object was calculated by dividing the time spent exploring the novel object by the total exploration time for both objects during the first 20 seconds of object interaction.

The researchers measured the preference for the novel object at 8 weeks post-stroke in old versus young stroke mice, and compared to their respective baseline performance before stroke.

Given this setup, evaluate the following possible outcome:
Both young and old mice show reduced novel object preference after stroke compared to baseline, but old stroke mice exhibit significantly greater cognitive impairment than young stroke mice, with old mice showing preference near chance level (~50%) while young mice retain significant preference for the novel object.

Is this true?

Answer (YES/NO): NO